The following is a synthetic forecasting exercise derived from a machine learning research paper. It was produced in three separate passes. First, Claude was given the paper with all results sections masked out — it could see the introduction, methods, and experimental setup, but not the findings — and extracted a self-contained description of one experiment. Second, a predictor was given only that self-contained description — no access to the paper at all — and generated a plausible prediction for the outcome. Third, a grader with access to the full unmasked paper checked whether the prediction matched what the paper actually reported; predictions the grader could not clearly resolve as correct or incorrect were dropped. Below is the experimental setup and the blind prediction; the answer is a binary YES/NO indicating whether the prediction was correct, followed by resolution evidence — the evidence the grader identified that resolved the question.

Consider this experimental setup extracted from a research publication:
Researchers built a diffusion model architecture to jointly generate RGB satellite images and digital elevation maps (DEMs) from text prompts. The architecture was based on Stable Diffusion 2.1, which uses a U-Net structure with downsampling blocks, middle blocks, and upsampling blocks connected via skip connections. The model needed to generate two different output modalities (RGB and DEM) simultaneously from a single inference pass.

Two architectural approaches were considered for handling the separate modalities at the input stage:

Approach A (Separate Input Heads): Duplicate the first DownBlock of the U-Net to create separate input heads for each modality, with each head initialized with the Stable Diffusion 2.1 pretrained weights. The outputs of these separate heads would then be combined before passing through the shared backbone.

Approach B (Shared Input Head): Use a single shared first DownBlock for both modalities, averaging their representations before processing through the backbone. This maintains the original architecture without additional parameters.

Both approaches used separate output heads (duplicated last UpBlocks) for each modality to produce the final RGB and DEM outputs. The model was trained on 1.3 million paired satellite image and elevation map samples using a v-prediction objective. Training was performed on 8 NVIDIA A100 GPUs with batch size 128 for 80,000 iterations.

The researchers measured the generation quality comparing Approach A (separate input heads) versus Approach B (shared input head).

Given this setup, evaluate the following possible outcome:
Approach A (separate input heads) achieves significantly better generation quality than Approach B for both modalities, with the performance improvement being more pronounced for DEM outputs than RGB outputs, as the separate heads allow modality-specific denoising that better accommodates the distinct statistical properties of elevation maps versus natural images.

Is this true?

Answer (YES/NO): NO